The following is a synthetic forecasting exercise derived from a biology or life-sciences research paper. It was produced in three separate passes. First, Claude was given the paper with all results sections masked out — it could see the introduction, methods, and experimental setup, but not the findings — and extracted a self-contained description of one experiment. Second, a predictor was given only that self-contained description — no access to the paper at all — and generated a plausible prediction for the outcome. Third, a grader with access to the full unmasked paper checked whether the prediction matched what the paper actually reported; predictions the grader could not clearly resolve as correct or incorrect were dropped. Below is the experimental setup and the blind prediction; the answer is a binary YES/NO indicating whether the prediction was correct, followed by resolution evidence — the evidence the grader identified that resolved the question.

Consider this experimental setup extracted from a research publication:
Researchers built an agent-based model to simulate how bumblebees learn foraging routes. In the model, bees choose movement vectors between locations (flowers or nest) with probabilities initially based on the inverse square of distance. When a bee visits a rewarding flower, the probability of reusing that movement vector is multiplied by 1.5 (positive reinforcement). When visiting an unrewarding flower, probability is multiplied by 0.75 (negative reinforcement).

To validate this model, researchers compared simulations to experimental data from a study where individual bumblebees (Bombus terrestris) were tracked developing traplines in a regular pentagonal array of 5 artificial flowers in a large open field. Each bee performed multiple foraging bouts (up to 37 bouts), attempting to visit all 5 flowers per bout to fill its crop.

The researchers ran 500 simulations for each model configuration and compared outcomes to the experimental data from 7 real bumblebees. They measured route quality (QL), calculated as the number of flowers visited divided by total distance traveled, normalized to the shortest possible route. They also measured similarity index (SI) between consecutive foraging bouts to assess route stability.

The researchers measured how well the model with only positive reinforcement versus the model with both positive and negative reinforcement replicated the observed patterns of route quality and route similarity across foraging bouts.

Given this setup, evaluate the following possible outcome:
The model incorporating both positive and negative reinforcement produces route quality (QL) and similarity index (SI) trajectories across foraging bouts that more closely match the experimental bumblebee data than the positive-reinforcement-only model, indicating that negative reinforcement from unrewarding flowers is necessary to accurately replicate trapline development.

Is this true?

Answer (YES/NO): NO